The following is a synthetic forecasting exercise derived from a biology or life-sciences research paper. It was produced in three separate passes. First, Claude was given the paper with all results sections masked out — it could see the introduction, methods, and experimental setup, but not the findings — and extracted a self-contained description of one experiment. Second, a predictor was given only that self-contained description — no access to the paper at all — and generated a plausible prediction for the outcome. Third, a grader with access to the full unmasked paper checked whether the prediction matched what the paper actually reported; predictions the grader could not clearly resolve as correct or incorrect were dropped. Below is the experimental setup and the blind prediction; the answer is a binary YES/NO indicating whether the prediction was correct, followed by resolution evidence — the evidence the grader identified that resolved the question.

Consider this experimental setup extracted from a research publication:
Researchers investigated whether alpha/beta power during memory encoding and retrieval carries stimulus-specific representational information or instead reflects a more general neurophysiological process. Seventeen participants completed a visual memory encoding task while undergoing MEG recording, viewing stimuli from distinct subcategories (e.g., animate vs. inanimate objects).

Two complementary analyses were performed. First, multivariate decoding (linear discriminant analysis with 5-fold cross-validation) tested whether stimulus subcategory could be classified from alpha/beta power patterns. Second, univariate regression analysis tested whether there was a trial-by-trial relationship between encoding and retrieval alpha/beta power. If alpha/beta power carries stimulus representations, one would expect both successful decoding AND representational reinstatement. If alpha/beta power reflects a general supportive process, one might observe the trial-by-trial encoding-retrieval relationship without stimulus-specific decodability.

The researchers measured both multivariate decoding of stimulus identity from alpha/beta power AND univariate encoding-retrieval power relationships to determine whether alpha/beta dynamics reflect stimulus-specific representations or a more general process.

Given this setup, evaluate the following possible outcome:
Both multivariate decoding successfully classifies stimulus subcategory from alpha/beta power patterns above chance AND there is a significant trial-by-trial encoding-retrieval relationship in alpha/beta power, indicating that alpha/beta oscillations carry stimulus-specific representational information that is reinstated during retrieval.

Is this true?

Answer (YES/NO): NO